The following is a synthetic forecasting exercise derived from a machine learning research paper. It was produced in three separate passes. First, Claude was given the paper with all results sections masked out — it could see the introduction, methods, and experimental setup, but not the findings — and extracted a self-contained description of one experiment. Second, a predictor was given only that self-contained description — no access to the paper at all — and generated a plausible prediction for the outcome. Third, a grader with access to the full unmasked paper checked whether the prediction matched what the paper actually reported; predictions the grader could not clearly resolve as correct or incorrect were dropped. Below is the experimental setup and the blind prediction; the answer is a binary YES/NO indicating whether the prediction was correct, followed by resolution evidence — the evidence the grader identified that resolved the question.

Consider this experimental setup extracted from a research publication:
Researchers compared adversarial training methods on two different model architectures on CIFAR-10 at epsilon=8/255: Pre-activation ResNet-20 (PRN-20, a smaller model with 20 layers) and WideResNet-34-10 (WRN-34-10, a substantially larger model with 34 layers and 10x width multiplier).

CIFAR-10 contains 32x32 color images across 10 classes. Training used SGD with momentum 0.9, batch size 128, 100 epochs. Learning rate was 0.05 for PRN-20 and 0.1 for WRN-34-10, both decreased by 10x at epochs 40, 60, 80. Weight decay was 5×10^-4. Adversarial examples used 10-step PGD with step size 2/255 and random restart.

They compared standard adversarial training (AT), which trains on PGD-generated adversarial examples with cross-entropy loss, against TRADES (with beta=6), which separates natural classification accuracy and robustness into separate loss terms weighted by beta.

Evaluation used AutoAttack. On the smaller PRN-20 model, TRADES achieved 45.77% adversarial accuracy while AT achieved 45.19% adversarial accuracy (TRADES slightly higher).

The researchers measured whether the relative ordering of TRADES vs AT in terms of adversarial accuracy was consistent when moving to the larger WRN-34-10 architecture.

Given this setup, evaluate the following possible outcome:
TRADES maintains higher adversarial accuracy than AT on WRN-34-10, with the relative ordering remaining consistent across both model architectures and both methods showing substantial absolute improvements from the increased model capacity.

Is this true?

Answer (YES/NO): NO